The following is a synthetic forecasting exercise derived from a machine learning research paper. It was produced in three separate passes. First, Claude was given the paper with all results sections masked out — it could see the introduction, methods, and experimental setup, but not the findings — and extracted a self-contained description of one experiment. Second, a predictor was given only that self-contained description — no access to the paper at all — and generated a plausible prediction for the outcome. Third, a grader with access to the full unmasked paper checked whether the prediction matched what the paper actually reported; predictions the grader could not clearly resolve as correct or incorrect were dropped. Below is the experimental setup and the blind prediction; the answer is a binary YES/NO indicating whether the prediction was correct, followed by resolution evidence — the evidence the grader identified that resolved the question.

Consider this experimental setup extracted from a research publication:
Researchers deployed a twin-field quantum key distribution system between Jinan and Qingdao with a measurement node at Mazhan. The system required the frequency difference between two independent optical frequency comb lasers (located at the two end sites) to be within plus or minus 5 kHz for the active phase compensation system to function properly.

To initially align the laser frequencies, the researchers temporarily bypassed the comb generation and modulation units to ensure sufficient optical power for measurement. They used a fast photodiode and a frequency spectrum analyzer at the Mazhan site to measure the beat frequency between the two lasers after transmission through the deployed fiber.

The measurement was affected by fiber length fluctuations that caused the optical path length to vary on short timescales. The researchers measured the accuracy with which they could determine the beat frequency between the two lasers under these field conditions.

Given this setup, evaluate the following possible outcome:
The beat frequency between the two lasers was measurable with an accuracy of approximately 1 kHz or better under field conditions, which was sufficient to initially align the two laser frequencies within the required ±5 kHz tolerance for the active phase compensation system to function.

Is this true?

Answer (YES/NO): NO